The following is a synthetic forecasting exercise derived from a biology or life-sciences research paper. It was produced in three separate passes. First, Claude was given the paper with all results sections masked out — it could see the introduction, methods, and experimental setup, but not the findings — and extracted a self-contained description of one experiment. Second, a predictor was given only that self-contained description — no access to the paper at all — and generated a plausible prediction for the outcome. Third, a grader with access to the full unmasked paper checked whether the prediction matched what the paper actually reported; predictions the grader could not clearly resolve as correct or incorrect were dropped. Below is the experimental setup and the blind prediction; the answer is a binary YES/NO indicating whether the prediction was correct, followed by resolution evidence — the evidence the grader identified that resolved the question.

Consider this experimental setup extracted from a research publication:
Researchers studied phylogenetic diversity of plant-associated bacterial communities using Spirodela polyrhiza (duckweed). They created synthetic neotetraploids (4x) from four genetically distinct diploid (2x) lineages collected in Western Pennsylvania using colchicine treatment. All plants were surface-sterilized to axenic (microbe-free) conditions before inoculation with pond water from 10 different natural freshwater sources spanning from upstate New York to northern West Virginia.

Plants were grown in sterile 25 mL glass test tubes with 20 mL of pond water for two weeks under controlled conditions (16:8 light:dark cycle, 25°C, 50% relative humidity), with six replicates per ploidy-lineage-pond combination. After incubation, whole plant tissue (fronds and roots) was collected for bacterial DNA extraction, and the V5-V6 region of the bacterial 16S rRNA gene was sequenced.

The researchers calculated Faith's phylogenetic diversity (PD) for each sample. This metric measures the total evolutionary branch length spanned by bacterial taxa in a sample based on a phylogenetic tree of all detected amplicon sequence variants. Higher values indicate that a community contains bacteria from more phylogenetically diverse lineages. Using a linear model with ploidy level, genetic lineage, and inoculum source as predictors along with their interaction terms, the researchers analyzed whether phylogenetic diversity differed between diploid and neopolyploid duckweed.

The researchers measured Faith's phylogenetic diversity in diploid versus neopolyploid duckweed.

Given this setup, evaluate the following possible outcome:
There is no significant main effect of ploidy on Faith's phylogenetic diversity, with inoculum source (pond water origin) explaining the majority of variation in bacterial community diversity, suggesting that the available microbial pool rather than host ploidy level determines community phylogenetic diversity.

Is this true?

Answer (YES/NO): NO